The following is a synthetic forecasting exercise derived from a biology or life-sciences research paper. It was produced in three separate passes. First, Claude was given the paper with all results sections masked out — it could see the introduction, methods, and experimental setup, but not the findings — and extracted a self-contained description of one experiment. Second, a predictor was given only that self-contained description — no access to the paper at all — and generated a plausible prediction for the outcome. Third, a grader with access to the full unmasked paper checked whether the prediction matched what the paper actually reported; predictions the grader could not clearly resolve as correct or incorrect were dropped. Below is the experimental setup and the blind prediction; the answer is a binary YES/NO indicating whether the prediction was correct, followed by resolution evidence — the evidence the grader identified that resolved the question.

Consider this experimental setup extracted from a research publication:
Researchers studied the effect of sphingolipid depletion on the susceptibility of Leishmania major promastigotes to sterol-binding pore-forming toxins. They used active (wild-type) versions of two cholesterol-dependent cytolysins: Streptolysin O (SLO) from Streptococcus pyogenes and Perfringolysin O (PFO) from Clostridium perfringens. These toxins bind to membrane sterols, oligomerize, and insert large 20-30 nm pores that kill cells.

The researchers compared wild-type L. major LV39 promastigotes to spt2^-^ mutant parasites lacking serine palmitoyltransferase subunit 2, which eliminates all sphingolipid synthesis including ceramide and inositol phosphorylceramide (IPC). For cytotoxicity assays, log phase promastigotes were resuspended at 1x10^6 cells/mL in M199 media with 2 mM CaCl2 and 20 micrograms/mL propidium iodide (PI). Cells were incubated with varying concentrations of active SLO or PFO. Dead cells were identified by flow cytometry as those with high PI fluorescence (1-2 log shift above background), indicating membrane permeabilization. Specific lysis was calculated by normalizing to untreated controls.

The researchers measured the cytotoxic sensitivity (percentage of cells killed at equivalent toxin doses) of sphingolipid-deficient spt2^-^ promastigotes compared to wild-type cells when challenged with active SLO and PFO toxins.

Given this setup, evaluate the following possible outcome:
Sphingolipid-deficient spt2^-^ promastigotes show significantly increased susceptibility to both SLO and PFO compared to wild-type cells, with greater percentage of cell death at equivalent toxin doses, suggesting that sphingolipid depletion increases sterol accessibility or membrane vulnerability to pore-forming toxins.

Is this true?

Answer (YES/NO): YES